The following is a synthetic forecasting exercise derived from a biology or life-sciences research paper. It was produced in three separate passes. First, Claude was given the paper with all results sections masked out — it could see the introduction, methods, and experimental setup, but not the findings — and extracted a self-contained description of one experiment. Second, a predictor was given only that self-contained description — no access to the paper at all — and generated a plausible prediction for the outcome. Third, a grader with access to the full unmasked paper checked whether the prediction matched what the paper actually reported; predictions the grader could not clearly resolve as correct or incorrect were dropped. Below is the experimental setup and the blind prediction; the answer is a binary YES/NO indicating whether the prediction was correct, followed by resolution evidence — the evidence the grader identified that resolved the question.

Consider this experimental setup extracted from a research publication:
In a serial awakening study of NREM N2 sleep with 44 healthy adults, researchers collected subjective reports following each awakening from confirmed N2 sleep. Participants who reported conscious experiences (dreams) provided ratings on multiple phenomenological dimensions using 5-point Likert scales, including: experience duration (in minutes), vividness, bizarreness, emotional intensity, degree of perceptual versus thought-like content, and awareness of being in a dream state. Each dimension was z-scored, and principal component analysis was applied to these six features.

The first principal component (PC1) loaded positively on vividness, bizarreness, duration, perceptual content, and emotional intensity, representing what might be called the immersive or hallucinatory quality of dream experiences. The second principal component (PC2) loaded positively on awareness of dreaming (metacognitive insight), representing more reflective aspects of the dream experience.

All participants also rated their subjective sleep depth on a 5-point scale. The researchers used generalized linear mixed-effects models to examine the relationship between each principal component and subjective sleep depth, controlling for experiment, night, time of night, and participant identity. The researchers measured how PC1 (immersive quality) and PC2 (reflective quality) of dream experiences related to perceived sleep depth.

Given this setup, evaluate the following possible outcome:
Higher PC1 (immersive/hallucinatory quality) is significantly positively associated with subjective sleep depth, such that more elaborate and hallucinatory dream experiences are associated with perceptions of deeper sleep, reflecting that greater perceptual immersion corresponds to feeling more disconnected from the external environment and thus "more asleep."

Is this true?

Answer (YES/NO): YES